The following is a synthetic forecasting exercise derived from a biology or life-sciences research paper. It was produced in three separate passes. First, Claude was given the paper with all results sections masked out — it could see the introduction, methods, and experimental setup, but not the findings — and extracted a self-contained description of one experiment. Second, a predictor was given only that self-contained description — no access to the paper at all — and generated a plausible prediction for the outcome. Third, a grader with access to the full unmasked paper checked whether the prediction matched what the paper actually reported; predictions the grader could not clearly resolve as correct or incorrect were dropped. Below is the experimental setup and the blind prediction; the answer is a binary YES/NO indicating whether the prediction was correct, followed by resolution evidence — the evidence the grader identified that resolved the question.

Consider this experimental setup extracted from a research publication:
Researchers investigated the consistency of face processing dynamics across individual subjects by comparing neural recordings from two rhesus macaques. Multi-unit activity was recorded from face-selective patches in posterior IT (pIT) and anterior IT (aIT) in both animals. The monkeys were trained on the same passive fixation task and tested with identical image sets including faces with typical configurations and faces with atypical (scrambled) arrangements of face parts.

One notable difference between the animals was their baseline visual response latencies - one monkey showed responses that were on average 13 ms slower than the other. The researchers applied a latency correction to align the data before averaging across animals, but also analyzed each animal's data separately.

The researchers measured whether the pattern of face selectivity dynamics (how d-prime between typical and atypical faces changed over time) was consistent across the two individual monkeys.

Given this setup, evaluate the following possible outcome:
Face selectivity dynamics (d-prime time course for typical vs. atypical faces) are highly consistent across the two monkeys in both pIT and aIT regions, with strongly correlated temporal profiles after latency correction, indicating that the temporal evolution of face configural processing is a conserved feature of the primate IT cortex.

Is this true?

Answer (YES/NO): NO